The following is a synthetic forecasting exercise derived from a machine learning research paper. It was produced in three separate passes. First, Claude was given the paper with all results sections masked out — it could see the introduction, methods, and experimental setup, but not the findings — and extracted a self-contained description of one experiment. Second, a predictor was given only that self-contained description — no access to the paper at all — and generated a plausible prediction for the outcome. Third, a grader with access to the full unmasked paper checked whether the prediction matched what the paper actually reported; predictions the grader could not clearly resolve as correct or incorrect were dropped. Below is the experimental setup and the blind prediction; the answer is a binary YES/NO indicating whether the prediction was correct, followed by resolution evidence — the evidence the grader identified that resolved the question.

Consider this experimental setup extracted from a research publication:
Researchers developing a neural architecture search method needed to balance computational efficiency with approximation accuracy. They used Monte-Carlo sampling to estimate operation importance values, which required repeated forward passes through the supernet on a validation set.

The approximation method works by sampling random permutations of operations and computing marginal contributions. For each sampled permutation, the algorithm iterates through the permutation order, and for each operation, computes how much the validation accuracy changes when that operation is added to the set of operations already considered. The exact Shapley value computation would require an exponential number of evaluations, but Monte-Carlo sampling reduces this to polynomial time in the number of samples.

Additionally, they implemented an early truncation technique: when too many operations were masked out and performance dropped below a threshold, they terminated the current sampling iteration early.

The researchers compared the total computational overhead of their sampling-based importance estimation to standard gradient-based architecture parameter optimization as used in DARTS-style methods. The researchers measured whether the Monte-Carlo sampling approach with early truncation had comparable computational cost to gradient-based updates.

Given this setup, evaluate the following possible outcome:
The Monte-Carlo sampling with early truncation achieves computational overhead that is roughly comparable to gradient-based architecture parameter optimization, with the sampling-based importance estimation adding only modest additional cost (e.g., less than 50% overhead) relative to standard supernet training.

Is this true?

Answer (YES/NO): YES